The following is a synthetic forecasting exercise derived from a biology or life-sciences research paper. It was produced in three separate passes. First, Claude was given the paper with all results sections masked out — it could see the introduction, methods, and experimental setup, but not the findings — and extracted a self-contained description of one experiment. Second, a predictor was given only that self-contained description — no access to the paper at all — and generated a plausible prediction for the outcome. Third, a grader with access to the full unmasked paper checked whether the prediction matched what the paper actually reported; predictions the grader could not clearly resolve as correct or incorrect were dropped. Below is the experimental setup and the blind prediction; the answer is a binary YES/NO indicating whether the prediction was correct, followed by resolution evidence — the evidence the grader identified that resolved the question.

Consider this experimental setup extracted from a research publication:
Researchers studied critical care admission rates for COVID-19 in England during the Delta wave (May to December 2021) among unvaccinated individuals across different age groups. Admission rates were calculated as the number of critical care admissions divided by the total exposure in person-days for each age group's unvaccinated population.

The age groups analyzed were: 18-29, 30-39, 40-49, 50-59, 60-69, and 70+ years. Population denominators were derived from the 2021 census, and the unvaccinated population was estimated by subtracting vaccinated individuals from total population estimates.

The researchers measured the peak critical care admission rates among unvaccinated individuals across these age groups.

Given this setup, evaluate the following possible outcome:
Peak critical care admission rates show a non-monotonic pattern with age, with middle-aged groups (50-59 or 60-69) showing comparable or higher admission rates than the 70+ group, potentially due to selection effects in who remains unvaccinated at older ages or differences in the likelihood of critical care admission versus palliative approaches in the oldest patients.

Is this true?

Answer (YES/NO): YES